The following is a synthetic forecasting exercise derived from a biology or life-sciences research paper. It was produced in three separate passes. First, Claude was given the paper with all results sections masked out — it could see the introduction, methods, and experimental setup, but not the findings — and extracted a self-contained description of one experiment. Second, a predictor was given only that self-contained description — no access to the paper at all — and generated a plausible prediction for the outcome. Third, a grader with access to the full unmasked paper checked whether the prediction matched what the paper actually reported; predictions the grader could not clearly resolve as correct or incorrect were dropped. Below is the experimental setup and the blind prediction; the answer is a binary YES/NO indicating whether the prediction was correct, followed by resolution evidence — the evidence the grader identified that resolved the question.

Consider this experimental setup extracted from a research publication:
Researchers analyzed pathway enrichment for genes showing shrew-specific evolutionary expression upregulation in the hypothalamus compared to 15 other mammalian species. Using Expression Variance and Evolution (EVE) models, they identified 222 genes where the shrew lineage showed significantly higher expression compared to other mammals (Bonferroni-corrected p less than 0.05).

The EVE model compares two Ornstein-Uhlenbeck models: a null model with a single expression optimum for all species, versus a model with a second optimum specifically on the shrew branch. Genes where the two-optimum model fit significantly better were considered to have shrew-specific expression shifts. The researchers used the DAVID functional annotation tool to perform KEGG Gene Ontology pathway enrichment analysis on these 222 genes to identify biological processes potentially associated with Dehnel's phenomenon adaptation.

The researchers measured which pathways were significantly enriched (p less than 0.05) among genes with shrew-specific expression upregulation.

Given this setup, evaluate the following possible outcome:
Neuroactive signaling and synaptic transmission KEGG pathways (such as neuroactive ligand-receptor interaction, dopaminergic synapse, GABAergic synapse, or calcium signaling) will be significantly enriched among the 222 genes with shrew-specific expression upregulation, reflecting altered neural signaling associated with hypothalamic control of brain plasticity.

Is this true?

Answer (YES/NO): YES